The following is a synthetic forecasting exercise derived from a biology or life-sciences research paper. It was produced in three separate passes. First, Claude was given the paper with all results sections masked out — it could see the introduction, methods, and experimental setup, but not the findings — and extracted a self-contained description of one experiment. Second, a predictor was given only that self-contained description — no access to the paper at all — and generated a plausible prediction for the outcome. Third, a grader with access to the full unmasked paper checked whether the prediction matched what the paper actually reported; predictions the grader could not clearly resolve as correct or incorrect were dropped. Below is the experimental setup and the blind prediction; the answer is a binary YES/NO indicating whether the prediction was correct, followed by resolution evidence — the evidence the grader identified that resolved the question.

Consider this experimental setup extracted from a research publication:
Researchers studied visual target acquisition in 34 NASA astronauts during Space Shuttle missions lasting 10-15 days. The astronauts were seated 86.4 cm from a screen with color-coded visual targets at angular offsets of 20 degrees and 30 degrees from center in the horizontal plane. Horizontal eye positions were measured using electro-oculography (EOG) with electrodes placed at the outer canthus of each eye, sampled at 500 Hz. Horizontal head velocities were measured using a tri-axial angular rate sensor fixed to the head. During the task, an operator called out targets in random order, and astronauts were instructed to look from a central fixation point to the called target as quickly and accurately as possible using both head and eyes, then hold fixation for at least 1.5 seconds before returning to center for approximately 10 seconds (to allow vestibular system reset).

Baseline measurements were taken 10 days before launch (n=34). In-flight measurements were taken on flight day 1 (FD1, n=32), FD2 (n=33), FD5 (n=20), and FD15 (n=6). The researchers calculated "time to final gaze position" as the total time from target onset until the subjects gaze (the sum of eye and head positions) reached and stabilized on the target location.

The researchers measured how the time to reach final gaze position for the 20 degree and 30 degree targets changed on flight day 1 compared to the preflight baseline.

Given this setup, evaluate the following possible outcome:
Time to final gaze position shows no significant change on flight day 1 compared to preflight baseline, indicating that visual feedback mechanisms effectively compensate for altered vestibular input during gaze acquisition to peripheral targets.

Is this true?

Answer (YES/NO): NO